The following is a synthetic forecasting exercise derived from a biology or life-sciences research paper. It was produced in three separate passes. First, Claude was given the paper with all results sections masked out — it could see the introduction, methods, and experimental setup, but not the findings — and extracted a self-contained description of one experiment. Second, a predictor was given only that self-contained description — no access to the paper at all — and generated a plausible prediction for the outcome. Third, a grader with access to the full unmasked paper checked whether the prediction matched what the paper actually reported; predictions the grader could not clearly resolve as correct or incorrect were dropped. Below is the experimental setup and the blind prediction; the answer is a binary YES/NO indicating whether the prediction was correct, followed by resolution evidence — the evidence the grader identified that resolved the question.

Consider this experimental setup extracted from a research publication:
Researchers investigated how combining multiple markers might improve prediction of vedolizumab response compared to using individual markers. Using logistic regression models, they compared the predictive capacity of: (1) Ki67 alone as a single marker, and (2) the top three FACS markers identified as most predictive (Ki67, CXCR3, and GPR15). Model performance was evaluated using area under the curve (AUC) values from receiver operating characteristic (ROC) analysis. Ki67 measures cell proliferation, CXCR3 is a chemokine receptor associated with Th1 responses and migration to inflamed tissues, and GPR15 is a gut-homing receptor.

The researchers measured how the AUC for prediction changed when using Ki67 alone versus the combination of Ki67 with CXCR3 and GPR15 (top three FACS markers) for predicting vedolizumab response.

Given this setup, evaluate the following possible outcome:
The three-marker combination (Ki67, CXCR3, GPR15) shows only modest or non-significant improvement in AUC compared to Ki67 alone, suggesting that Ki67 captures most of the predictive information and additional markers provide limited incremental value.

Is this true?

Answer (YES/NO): YES